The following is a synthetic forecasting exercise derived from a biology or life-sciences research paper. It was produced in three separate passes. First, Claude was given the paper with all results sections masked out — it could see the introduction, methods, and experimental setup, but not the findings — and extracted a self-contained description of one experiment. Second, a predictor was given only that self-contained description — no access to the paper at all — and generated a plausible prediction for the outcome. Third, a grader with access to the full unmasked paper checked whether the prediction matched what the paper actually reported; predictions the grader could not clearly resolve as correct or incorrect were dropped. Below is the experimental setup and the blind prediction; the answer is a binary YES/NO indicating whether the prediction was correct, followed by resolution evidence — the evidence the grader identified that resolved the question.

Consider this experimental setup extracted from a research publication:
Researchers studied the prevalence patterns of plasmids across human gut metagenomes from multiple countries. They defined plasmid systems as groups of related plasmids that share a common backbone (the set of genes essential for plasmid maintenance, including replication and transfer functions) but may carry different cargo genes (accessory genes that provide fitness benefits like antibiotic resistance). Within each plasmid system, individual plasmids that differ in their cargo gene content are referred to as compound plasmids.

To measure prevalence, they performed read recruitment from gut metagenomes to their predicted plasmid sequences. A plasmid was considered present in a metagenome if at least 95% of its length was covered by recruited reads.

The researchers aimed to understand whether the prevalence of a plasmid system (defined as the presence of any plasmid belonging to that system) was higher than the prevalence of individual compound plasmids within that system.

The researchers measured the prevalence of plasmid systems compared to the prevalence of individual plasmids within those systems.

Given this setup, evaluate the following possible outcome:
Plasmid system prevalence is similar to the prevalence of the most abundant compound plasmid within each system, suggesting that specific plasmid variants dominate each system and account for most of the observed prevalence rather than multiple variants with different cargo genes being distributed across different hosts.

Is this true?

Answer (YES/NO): NO